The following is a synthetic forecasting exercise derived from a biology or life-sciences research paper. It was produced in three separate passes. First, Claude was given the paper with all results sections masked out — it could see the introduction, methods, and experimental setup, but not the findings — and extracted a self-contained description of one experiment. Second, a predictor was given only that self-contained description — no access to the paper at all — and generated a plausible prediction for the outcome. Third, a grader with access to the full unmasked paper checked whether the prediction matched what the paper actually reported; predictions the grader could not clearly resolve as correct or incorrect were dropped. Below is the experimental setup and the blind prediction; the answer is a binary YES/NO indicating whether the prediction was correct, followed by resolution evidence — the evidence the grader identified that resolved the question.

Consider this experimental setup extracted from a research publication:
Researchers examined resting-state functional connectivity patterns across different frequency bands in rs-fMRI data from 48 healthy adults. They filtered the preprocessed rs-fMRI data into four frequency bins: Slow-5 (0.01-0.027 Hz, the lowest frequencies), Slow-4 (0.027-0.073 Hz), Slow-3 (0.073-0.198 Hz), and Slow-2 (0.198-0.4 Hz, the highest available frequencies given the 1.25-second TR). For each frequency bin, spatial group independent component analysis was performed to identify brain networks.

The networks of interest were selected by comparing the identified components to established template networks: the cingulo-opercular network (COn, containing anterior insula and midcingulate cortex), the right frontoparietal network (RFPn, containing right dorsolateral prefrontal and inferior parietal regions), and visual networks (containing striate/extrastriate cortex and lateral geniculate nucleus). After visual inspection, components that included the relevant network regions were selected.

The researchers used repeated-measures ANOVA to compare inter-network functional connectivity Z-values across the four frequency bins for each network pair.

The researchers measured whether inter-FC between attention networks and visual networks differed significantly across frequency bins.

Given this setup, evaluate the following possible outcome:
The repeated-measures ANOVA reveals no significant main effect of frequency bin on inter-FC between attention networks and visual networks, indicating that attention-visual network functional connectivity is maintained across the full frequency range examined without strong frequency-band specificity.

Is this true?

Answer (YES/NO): NO